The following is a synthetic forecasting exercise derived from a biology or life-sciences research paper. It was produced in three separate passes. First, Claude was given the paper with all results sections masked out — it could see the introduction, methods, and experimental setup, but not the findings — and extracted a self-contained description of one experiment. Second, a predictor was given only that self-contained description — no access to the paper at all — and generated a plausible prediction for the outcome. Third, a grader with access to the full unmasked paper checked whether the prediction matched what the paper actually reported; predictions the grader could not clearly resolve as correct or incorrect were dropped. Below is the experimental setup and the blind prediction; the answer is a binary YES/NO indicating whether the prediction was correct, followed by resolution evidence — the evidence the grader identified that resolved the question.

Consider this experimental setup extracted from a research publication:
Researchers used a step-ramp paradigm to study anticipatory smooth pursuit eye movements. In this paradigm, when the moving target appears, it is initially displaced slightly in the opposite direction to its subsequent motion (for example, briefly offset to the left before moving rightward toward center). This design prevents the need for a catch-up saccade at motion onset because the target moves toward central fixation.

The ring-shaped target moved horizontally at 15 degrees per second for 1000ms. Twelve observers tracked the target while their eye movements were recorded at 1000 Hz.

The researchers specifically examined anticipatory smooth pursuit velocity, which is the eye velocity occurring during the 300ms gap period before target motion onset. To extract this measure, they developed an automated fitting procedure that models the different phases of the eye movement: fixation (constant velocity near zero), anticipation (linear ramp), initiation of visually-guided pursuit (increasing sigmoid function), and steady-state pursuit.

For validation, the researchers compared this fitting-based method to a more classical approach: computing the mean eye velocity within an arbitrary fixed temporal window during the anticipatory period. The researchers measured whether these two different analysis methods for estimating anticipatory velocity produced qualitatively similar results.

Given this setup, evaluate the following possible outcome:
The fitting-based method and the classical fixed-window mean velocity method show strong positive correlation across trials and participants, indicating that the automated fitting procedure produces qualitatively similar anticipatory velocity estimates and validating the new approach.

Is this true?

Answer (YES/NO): YES